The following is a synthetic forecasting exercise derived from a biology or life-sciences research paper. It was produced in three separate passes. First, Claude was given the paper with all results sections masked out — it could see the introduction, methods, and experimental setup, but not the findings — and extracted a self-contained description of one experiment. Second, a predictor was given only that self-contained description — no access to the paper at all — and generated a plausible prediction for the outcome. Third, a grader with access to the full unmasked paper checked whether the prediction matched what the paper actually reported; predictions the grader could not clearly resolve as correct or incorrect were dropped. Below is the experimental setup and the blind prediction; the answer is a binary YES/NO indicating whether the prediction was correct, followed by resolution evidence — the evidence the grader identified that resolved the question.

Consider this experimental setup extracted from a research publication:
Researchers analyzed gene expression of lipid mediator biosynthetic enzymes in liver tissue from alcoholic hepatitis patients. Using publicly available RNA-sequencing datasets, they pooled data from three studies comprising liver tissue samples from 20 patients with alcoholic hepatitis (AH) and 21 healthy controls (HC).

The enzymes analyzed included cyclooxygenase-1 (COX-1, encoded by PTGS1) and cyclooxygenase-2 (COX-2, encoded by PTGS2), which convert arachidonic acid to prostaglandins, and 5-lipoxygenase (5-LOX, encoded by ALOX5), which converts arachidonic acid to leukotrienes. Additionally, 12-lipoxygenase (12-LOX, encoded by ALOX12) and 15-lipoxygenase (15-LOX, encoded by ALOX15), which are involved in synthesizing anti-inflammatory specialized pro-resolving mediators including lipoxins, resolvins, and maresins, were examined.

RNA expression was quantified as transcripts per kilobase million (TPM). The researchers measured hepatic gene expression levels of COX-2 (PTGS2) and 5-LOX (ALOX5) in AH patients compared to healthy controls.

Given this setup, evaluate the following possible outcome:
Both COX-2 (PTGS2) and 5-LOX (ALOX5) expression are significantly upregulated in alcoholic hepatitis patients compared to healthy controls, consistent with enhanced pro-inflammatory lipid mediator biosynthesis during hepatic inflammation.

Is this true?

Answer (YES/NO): NO